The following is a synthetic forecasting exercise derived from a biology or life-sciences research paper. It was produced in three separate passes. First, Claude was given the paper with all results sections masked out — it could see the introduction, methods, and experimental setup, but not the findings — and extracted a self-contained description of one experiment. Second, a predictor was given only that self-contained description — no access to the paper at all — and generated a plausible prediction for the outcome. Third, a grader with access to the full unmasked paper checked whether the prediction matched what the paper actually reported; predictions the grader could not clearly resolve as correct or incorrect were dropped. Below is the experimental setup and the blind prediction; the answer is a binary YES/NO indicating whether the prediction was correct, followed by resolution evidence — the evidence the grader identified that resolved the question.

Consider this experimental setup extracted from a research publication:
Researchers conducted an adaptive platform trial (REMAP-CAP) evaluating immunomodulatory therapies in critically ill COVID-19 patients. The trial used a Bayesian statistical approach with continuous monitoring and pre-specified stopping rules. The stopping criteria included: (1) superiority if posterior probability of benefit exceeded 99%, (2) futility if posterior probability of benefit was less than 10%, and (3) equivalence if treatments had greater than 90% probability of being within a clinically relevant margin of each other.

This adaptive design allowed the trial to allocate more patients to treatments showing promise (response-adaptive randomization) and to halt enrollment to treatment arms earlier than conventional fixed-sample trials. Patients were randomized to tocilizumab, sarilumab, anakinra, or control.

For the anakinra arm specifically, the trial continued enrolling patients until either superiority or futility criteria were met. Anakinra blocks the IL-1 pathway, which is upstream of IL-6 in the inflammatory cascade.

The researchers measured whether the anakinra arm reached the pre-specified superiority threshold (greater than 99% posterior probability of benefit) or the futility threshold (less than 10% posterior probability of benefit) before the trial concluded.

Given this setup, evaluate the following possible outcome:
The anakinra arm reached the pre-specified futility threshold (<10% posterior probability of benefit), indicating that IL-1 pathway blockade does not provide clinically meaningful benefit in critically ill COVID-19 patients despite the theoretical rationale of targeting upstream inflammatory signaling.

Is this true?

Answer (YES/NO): NO